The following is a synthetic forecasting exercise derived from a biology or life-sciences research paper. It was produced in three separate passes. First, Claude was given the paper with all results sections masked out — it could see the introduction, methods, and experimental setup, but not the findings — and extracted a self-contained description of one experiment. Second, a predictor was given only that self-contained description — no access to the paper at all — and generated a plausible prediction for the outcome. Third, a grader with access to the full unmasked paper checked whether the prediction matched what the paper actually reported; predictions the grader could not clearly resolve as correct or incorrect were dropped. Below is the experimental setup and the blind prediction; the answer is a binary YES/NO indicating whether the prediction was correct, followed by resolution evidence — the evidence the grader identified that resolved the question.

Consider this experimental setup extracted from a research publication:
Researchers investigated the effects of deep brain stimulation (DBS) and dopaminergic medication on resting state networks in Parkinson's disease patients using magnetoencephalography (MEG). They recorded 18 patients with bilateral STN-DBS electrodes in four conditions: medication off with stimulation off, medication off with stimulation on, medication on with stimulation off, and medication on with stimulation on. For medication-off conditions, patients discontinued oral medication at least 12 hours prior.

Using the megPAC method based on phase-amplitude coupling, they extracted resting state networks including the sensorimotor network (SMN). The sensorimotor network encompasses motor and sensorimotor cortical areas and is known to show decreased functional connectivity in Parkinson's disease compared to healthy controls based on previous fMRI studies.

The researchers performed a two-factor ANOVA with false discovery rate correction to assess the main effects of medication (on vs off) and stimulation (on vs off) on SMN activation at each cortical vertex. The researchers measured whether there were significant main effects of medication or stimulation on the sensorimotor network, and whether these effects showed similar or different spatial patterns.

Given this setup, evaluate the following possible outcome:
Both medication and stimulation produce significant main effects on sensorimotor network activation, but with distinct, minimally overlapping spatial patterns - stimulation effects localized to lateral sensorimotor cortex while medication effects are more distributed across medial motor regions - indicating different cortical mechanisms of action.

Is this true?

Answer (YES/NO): NO